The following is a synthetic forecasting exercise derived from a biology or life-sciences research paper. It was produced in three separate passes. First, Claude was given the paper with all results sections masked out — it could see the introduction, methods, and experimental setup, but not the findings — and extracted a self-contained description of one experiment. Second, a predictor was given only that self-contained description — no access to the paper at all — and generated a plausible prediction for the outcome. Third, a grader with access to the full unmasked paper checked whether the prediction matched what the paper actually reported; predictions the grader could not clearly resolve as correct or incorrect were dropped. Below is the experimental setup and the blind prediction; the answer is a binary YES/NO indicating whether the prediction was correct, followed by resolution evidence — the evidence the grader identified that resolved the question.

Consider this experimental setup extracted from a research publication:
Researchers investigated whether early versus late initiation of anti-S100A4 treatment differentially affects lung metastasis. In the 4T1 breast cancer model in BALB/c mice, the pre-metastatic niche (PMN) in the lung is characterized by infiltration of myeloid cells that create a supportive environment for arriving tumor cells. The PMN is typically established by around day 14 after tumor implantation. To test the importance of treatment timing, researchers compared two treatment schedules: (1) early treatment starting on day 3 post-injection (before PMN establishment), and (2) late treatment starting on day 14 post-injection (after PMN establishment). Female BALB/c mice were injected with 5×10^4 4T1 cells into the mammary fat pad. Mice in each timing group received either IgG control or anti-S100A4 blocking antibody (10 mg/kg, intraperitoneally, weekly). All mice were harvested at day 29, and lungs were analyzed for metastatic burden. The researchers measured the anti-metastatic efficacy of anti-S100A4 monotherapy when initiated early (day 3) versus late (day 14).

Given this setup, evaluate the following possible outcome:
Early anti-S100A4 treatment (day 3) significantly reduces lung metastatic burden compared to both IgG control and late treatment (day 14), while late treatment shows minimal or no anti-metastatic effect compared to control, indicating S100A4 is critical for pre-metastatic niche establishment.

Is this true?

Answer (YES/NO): YES